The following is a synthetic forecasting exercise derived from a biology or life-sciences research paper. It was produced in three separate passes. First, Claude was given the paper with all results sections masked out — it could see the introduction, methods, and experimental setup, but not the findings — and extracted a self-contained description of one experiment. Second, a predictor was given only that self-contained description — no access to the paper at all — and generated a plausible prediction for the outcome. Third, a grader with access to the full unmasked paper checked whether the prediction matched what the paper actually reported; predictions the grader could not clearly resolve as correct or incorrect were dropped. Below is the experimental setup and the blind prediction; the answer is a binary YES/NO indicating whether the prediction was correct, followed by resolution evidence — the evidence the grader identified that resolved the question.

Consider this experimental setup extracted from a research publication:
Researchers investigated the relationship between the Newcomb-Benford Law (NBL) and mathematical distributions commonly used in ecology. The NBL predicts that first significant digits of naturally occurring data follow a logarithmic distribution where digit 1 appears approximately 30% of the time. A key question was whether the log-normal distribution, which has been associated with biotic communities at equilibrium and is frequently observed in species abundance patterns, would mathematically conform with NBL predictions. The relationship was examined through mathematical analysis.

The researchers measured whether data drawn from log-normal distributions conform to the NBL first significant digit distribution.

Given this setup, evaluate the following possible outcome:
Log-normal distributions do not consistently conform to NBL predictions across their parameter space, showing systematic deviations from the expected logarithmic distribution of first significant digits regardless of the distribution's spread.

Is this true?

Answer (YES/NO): NO